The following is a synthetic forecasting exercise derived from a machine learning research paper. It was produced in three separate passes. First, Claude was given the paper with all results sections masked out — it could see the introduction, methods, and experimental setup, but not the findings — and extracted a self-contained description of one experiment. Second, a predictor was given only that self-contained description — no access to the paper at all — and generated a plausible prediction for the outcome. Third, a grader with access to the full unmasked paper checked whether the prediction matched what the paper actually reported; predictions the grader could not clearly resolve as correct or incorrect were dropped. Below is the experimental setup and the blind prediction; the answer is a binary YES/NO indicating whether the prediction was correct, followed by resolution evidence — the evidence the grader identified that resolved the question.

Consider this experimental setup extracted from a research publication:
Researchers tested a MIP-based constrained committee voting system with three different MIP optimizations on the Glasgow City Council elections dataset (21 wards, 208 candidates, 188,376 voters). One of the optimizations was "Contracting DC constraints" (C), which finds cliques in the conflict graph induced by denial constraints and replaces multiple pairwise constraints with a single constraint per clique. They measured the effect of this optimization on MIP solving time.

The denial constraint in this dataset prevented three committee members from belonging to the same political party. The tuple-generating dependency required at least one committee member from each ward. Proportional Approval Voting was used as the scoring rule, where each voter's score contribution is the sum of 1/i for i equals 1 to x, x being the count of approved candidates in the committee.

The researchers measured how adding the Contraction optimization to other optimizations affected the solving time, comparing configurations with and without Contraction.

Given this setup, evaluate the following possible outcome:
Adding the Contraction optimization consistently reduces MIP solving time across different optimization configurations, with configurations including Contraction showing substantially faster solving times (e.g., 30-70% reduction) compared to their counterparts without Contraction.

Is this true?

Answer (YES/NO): NO